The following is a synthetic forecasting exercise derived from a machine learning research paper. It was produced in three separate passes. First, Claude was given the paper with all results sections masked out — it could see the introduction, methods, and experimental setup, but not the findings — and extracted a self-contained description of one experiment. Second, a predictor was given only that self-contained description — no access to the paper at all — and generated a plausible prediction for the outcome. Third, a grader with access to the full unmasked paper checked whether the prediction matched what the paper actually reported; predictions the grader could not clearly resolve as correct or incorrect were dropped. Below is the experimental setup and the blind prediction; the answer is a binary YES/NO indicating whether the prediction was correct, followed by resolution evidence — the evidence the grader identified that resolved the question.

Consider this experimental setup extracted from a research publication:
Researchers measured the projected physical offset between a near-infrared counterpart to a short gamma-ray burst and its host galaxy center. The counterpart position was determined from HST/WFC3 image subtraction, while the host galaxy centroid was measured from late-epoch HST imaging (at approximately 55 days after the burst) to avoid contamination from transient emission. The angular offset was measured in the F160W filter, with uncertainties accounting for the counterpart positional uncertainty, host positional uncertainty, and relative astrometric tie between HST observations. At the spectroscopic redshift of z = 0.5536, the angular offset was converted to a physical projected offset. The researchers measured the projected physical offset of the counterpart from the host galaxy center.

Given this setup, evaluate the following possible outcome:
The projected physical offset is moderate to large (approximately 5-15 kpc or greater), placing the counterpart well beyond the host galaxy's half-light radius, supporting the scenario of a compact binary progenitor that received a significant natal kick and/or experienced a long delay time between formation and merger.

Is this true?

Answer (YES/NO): NO